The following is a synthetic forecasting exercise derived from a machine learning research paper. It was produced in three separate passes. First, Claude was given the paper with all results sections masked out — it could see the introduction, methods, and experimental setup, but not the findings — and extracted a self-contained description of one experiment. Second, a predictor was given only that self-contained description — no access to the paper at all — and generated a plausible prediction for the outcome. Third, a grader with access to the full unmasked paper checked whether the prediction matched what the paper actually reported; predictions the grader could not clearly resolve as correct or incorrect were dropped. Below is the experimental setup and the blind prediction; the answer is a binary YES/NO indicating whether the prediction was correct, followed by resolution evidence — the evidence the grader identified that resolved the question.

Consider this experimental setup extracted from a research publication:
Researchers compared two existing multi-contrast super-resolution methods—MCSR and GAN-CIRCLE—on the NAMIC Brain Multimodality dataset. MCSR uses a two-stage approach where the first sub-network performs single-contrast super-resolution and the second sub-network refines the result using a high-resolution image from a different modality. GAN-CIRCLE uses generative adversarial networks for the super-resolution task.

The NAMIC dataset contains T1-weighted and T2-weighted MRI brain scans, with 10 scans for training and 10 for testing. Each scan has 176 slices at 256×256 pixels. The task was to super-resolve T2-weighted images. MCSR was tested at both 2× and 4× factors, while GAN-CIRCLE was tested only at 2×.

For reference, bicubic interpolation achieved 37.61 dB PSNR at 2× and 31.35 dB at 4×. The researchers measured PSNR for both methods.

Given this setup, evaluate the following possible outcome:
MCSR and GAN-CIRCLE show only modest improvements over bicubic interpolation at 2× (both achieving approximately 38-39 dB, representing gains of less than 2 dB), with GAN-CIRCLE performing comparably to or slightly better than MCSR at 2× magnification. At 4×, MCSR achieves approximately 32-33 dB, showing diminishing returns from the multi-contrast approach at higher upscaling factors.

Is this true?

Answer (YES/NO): NO